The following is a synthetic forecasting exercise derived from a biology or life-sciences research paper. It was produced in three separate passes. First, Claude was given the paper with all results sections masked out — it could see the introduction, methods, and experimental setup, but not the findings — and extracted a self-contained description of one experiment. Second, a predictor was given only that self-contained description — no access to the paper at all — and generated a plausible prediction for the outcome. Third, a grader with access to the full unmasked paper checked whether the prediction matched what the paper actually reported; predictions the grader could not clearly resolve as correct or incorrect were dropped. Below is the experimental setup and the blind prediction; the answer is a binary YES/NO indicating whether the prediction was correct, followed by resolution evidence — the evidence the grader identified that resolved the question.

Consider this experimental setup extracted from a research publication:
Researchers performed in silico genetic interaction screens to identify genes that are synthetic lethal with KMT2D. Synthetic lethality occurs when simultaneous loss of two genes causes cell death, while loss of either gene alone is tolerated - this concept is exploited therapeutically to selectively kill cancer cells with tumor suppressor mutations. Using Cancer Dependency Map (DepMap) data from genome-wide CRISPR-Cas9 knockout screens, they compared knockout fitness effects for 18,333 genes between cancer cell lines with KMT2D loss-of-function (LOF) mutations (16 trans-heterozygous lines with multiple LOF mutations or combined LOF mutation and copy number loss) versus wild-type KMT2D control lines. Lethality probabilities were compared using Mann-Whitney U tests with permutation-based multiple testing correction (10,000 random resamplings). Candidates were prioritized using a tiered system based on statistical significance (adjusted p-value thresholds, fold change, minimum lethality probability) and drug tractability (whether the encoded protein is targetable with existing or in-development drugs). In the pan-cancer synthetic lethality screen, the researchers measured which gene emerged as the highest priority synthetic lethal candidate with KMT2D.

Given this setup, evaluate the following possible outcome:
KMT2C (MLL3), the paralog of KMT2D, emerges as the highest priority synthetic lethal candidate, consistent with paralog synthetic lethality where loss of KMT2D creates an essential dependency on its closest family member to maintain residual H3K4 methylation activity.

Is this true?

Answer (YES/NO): NO